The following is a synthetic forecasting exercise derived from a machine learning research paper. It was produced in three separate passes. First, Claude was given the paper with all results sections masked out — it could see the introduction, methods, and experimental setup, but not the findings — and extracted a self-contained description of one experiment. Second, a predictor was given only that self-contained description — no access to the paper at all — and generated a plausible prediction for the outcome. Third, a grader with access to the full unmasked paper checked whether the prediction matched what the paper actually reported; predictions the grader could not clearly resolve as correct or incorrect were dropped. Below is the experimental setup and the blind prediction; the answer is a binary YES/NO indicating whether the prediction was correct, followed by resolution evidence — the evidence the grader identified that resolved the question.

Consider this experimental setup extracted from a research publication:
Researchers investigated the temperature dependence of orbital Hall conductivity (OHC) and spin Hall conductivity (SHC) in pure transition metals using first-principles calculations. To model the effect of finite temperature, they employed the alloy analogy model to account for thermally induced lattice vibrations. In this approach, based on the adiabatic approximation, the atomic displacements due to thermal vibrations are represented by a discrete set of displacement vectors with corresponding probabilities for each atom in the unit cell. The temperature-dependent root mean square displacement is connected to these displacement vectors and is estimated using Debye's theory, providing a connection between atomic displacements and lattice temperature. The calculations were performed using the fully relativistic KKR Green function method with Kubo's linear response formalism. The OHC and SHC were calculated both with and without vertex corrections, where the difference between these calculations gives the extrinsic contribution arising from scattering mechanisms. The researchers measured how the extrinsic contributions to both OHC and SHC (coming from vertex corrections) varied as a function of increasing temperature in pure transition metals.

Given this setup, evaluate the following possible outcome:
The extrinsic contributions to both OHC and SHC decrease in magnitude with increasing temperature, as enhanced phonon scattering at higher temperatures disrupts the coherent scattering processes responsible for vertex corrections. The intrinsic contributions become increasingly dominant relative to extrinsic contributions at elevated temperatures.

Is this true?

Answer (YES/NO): NO